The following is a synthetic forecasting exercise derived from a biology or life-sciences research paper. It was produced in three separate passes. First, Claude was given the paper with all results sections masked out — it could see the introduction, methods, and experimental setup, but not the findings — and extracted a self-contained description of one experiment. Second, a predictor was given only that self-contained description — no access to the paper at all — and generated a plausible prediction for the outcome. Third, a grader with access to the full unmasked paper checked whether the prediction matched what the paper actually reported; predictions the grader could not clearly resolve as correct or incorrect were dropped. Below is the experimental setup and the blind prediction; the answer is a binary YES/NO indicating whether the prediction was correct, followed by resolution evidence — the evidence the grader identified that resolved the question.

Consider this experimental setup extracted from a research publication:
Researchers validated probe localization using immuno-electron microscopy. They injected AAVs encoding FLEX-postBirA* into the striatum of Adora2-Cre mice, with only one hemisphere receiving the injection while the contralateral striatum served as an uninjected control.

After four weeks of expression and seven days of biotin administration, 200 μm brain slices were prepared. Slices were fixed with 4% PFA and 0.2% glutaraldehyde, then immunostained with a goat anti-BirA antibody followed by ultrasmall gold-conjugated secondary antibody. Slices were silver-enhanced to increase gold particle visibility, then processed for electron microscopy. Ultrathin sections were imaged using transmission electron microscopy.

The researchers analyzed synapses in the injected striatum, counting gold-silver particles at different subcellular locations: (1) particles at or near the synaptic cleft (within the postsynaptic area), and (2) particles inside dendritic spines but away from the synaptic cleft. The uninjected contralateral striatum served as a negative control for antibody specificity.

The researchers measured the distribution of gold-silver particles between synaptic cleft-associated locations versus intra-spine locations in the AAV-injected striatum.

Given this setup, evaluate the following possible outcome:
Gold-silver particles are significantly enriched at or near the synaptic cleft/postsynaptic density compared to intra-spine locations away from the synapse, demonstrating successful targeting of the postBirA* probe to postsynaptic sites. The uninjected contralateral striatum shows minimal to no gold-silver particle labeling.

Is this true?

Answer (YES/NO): NO